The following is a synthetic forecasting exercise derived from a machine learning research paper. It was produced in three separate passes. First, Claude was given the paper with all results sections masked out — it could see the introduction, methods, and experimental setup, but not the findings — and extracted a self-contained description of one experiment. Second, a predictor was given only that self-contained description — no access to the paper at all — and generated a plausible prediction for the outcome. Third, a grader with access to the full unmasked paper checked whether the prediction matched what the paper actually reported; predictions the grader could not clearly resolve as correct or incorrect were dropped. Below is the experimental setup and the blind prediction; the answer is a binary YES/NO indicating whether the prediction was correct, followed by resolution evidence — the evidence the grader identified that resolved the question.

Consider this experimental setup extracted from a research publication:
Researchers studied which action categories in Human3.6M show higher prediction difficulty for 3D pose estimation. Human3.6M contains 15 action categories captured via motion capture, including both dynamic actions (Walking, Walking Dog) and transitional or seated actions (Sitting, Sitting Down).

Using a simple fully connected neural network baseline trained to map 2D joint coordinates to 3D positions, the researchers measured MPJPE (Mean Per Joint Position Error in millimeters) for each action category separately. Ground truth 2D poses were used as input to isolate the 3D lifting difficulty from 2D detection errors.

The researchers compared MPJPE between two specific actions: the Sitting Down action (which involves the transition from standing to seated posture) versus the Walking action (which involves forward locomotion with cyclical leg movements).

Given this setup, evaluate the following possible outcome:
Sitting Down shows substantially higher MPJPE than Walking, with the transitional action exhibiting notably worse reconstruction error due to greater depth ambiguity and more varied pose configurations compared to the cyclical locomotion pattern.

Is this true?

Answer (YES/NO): YES